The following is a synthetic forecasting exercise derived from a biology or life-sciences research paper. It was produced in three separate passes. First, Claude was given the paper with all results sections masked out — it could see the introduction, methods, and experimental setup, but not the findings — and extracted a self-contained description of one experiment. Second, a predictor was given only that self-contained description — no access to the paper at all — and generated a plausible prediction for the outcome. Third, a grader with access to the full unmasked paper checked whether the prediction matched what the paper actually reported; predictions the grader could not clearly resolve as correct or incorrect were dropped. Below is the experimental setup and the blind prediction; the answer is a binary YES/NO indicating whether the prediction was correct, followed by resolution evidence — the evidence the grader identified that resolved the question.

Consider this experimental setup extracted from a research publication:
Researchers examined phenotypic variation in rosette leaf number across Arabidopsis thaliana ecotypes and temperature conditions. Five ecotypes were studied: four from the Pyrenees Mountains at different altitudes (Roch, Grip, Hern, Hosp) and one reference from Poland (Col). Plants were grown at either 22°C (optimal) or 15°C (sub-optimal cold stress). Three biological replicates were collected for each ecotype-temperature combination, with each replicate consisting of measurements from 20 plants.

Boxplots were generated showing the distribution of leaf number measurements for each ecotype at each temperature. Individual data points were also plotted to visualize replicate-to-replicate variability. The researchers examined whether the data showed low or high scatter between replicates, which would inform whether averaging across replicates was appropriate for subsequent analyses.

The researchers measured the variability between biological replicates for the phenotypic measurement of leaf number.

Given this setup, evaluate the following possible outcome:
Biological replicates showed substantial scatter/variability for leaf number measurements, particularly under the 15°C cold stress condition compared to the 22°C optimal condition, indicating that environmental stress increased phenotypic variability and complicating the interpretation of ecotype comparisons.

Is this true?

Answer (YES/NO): NO